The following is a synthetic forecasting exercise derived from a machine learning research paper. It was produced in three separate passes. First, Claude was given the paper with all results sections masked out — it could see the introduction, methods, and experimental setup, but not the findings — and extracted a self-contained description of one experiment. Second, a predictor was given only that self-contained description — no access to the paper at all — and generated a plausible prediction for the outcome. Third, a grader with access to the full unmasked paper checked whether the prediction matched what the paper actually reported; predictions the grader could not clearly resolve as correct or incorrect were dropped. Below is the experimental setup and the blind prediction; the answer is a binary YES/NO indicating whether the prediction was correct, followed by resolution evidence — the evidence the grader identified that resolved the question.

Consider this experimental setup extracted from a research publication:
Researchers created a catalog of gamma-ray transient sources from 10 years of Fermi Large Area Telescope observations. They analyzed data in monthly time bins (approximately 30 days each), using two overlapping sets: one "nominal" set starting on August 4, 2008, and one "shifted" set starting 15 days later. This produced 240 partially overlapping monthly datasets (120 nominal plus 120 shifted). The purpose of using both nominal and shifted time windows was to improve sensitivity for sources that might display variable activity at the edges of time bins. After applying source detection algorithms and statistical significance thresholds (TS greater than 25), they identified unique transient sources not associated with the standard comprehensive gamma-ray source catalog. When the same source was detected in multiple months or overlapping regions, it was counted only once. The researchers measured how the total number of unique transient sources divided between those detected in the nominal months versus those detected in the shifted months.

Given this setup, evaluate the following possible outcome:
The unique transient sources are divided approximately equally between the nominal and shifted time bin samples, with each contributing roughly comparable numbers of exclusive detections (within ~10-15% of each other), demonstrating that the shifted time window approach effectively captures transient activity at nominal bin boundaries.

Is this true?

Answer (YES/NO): NO